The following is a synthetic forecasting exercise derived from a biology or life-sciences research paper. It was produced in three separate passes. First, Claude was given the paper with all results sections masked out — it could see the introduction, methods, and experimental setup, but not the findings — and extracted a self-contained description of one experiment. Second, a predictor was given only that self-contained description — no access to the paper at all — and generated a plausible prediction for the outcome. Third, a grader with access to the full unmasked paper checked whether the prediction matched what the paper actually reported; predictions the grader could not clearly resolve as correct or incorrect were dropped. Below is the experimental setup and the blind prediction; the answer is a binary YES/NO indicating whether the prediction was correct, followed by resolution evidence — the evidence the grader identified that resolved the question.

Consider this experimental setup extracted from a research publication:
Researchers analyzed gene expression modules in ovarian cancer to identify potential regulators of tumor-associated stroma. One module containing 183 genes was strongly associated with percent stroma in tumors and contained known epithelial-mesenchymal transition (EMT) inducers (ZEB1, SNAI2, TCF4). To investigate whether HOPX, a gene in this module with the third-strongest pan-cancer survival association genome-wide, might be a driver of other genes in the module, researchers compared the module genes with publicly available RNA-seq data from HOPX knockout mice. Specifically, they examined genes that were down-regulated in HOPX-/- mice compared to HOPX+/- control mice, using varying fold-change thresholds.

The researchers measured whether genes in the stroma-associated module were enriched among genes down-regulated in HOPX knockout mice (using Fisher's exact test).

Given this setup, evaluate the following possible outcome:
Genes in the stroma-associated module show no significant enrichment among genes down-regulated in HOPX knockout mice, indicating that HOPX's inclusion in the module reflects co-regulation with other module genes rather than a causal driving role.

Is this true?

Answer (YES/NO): NO